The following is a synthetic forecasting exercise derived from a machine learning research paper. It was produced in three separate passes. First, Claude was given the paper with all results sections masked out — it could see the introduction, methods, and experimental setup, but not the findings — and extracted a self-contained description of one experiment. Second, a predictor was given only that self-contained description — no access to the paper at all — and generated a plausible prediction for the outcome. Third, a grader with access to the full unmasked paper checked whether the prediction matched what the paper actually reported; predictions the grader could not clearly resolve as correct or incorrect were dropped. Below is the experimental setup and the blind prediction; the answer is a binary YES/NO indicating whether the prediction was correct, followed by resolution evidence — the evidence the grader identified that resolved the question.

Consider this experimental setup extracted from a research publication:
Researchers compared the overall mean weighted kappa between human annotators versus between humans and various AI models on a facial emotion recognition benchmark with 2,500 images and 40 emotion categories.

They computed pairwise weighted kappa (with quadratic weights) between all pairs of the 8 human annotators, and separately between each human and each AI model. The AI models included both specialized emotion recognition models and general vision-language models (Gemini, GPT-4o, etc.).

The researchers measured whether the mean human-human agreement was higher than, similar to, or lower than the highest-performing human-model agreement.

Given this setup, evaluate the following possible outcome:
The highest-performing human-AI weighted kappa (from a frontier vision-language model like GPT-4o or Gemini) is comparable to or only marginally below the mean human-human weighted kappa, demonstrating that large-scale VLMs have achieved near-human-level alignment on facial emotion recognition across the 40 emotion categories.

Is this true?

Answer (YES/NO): NO